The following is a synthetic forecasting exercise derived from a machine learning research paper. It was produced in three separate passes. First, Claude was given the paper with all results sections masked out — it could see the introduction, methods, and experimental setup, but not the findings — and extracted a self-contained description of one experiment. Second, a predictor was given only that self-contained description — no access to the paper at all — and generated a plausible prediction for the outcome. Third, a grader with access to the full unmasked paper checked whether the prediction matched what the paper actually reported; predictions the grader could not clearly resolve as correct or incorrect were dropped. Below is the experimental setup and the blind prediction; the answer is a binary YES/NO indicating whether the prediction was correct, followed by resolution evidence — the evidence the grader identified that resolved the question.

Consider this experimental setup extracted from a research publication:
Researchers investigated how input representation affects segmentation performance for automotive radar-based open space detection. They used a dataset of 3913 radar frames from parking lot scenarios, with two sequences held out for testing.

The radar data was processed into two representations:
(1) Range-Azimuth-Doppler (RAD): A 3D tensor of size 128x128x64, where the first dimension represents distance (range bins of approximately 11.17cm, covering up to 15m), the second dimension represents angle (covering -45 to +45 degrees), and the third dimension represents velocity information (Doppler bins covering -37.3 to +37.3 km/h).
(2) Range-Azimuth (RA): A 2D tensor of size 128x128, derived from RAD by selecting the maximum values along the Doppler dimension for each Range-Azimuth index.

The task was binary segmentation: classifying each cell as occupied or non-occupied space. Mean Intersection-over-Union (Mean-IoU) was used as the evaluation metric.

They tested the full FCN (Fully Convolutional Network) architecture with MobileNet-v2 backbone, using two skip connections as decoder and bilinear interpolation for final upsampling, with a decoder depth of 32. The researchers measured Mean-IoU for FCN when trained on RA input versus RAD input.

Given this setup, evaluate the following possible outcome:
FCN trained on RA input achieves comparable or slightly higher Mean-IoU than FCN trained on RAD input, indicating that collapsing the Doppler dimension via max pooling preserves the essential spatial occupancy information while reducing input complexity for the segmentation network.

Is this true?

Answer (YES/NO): NO